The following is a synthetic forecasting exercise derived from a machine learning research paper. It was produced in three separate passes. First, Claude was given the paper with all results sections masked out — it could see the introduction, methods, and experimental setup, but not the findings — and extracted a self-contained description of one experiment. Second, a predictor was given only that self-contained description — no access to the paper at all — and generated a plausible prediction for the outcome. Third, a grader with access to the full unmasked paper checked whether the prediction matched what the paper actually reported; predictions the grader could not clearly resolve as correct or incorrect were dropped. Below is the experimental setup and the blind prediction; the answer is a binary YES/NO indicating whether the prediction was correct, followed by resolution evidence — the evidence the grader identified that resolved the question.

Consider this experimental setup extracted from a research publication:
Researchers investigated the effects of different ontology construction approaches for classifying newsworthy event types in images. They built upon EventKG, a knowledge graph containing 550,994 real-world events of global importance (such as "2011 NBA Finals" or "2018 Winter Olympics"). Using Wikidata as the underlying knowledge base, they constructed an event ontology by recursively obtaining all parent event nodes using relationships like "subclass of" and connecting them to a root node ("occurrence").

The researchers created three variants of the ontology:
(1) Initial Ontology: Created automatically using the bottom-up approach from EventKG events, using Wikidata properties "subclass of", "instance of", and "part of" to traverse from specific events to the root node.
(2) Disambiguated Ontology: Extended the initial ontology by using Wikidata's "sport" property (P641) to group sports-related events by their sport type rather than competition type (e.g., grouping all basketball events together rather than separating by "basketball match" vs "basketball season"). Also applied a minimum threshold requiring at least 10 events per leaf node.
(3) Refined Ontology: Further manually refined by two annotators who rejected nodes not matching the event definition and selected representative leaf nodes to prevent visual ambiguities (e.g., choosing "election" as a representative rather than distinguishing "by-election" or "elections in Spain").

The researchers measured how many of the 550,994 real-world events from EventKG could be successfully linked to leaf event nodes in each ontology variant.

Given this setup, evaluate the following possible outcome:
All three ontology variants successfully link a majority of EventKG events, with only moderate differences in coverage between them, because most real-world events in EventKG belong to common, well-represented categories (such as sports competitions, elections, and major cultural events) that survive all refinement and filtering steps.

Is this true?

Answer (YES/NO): NO